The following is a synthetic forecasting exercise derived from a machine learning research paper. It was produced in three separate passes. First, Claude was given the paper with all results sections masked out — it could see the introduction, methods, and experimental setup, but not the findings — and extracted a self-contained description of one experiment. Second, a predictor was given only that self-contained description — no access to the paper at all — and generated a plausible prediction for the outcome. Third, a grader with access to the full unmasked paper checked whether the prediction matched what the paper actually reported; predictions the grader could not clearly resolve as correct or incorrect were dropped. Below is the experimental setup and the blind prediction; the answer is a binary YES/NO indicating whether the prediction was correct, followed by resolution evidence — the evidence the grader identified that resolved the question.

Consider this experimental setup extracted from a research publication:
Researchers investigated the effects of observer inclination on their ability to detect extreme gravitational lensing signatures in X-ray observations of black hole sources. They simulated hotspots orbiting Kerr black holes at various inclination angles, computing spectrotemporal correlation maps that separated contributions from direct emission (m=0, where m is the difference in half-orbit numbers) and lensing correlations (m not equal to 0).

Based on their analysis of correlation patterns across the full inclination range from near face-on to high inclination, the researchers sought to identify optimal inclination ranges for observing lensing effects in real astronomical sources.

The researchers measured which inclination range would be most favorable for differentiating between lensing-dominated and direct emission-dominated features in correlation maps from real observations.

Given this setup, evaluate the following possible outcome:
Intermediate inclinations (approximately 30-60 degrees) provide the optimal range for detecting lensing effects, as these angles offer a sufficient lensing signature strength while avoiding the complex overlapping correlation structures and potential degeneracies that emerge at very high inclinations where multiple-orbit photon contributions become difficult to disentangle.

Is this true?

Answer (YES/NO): NO